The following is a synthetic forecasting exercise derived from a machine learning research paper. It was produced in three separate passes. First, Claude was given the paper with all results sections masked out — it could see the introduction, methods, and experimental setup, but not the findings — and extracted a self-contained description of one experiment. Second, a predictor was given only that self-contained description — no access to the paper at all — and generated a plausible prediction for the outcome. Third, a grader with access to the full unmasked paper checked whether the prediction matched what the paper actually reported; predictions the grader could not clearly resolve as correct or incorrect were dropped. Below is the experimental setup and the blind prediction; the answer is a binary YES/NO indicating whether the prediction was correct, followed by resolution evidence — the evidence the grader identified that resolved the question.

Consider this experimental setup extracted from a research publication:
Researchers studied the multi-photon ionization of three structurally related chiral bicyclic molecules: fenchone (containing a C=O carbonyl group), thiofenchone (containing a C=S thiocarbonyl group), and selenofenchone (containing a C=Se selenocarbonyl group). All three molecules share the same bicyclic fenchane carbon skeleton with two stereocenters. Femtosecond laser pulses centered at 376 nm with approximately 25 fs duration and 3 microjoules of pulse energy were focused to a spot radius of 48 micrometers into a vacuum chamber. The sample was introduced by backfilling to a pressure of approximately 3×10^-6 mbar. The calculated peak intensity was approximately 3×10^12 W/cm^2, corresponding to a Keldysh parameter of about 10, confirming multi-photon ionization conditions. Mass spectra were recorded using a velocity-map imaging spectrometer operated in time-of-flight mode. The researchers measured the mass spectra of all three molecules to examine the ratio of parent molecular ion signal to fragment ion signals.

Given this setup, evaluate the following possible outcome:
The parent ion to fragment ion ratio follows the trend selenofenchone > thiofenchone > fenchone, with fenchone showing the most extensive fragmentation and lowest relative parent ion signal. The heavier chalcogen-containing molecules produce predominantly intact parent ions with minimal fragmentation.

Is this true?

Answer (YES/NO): NO